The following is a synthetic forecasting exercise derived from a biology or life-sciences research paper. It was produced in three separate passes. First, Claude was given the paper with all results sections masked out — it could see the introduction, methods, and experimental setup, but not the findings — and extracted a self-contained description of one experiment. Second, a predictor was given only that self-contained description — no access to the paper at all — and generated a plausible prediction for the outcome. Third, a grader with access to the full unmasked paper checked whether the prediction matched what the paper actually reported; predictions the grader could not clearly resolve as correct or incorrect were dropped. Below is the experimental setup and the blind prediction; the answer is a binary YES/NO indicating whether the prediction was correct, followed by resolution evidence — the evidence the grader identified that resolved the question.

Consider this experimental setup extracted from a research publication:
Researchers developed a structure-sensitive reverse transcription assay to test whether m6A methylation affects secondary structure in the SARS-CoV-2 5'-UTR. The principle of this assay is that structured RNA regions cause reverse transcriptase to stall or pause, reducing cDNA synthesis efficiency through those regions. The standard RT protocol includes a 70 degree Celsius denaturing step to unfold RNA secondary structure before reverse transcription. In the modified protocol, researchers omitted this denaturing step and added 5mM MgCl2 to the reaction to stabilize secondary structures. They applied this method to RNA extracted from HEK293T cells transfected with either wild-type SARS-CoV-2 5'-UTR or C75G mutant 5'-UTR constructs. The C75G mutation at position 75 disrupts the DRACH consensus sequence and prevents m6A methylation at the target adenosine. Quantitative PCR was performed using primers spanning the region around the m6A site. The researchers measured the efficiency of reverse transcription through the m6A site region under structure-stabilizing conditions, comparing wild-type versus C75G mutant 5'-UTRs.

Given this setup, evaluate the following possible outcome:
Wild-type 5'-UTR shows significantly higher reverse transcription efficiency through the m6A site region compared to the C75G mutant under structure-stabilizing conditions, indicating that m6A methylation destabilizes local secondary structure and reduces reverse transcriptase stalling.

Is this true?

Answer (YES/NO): YES